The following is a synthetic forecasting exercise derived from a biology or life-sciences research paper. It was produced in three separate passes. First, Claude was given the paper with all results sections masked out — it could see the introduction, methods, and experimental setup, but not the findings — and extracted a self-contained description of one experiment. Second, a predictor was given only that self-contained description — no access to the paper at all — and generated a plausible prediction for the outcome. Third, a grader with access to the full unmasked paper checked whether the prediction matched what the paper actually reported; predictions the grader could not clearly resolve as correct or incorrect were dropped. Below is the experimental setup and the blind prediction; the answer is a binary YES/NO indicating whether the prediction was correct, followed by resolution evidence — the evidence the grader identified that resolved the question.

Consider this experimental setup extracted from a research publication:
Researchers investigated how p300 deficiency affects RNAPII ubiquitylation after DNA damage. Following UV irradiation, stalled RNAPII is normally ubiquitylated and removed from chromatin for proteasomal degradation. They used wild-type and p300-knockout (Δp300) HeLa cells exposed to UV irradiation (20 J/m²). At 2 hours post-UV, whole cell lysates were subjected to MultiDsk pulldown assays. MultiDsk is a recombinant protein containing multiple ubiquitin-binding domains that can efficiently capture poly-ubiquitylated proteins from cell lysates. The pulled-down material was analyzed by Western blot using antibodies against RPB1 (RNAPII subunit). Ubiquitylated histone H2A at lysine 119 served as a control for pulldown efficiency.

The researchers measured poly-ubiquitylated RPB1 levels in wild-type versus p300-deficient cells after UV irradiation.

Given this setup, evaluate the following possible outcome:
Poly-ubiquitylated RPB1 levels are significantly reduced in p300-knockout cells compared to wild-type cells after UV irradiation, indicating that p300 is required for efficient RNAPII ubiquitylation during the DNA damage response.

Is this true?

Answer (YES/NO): YES